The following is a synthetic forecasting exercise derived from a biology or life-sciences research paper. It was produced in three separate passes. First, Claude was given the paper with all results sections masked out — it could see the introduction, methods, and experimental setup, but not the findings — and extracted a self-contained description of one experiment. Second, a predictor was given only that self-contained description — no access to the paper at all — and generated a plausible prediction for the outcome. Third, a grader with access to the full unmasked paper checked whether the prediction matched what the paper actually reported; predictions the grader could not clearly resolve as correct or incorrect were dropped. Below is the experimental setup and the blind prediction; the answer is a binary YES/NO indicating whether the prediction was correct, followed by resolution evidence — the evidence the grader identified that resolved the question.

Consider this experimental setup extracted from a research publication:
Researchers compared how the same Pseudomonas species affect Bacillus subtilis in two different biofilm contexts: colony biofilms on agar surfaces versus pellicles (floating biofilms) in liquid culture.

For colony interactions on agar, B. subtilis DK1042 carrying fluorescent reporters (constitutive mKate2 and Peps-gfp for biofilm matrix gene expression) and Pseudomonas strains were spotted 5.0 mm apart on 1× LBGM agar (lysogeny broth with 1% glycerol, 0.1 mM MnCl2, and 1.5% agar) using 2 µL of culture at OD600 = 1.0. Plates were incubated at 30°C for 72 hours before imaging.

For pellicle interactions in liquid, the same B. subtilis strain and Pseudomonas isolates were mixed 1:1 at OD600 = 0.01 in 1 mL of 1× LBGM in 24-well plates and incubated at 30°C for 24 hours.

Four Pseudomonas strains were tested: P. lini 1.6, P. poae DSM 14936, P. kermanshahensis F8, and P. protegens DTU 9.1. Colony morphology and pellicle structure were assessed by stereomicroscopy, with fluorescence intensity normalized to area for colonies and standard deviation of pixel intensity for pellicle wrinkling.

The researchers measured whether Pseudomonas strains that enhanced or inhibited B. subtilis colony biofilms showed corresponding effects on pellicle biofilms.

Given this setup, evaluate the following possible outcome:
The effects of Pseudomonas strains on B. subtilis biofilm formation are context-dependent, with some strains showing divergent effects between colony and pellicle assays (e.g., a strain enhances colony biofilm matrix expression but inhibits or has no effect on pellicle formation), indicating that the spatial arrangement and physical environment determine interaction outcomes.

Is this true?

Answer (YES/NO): YES